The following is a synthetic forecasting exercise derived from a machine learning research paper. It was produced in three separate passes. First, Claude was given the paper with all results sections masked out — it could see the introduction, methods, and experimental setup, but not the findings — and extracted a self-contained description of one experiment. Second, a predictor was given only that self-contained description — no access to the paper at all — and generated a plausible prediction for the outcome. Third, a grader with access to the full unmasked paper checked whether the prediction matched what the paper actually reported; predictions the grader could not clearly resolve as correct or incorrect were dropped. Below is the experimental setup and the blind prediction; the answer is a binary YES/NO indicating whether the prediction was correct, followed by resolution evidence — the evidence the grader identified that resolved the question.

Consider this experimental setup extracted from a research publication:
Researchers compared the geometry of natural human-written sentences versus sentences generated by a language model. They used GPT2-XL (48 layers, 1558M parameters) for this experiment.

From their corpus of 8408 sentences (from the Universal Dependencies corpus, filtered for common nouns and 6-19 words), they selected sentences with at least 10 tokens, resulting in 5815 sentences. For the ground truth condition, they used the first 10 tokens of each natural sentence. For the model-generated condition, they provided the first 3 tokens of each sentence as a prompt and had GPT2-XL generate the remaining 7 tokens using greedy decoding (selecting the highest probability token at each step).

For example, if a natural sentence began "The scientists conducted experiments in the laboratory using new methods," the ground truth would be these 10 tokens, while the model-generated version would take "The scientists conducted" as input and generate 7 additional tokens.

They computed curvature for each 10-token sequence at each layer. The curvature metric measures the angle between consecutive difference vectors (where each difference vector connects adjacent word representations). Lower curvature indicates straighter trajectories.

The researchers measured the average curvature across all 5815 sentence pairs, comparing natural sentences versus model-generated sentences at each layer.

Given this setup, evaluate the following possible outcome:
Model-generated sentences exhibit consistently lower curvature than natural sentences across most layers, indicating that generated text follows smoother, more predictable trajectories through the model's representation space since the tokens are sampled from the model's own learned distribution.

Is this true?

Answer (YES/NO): NO